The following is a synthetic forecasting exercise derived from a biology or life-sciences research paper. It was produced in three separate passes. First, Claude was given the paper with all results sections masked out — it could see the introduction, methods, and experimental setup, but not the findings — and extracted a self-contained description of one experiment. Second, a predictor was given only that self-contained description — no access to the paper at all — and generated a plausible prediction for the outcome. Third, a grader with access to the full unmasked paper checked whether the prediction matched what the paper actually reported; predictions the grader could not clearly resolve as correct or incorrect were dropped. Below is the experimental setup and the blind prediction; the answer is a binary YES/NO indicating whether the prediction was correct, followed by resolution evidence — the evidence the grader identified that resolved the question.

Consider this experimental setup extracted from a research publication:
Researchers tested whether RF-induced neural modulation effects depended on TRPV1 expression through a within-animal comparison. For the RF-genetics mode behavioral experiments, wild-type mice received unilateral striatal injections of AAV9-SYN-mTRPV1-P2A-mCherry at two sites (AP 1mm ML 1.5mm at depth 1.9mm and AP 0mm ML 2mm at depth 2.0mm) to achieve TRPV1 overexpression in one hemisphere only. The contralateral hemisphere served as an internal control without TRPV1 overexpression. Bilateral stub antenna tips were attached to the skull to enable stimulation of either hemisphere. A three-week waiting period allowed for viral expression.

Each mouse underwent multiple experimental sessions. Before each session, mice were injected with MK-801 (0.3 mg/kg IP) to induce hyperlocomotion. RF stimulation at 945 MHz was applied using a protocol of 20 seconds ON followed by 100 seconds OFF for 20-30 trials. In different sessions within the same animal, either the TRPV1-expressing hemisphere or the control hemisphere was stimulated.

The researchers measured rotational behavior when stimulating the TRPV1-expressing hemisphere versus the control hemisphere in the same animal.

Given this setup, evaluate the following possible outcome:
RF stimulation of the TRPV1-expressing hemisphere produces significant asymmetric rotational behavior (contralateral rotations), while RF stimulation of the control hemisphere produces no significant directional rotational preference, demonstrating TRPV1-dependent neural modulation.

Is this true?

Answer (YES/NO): NO